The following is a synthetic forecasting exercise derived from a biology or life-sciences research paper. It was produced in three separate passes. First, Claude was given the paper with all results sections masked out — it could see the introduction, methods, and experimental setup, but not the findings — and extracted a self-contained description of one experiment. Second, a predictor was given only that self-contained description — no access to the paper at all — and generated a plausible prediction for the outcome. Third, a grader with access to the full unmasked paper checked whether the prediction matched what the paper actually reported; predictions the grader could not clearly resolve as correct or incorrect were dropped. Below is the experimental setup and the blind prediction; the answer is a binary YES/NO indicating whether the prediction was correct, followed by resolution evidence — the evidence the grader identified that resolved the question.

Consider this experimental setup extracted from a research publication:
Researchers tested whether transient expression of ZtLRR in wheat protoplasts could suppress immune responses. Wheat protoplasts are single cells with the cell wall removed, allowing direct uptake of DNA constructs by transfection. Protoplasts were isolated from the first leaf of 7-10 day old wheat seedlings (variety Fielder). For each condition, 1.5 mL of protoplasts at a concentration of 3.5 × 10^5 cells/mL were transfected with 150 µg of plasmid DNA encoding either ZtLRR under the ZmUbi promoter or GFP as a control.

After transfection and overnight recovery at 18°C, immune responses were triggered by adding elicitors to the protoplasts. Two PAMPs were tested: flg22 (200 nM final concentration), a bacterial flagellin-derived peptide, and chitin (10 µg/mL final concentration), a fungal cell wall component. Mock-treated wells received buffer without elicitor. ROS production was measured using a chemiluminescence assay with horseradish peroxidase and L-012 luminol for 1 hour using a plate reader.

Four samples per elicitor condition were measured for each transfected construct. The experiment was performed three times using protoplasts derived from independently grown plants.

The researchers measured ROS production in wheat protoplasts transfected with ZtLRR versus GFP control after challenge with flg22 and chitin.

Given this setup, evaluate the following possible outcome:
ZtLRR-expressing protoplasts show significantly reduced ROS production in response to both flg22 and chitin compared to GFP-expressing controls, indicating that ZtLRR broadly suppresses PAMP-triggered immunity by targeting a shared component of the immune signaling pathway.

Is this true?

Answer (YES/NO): YES